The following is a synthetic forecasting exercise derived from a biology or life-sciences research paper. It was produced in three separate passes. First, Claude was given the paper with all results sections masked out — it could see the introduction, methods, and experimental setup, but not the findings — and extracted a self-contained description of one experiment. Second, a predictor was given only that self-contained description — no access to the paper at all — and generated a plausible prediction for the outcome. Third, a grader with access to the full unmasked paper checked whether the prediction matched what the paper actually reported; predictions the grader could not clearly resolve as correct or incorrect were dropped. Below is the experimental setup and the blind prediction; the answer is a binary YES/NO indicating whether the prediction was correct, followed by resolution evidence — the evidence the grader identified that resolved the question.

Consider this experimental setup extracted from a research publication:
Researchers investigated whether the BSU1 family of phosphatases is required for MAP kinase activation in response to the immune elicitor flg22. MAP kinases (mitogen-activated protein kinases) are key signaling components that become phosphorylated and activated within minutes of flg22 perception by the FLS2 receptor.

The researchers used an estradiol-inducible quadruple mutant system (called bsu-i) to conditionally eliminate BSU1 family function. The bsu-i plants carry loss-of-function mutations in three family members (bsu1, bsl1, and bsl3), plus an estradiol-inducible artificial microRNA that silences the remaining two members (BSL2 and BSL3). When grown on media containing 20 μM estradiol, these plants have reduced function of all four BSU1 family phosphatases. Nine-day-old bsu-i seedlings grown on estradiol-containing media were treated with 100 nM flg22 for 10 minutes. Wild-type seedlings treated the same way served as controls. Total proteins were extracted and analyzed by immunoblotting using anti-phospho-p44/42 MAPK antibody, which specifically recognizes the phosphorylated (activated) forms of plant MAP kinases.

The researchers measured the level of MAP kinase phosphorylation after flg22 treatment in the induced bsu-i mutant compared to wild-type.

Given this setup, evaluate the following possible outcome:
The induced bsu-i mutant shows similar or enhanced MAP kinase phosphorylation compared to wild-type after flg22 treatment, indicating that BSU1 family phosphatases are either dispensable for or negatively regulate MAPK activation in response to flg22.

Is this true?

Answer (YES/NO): NO